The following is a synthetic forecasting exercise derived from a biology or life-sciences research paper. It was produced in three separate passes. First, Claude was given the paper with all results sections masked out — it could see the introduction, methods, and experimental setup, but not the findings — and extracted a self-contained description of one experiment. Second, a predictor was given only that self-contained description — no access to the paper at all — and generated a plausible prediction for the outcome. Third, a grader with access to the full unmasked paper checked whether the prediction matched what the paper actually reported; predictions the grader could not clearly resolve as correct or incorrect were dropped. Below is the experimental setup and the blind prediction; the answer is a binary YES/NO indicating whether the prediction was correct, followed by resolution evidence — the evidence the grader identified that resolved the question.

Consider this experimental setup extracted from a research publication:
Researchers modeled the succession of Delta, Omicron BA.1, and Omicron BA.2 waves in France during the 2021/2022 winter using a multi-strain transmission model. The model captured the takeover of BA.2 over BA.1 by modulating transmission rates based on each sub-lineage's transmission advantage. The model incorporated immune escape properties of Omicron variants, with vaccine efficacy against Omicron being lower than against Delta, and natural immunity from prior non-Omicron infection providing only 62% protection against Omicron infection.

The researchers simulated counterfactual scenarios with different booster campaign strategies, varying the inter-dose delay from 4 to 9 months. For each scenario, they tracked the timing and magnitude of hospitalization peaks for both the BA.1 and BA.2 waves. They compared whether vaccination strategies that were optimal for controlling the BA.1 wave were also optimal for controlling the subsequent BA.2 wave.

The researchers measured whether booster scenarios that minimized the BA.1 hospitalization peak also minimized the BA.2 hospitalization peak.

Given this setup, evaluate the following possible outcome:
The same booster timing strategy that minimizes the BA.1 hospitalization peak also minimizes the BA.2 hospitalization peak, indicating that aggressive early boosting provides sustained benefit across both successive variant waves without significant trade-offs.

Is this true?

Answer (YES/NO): NO